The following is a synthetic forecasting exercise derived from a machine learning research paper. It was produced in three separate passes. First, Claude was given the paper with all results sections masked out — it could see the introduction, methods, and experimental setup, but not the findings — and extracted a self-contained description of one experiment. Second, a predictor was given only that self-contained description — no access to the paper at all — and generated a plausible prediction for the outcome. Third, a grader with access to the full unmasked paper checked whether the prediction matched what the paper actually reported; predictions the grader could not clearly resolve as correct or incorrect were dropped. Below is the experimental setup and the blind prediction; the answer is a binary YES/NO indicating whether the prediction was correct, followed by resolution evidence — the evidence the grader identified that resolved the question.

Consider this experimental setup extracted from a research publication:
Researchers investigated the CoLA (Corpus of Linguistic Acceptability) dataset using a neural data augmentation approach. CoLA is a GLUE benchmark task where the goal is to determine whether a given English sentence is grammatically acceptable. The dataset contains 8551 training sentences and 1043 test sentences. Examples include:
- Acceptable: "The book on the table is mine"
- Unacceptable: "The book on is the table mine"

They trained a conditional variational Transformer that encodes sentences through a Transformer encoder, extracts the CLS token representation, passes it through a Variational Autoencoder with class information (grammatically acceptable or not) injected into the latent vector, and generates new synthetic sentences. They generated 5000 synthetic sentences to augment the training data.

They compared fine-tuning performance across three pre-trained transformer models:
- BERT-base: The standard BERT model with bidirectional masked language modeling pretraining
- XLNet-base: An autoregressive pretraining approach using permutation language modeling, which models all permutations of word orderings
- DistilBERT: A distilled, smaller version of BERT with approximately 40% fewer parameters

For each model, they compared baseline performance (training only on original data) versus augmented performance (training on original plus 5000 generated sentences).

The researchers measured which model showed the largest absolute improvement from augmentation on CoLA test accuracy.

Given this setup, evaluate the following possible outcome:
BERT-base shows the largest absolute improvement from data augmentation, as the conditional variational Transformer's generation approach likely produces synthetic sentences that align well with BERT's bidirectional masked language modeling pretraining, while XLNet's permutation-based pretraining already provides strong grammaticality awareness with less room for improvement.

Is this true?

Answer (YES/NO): NO